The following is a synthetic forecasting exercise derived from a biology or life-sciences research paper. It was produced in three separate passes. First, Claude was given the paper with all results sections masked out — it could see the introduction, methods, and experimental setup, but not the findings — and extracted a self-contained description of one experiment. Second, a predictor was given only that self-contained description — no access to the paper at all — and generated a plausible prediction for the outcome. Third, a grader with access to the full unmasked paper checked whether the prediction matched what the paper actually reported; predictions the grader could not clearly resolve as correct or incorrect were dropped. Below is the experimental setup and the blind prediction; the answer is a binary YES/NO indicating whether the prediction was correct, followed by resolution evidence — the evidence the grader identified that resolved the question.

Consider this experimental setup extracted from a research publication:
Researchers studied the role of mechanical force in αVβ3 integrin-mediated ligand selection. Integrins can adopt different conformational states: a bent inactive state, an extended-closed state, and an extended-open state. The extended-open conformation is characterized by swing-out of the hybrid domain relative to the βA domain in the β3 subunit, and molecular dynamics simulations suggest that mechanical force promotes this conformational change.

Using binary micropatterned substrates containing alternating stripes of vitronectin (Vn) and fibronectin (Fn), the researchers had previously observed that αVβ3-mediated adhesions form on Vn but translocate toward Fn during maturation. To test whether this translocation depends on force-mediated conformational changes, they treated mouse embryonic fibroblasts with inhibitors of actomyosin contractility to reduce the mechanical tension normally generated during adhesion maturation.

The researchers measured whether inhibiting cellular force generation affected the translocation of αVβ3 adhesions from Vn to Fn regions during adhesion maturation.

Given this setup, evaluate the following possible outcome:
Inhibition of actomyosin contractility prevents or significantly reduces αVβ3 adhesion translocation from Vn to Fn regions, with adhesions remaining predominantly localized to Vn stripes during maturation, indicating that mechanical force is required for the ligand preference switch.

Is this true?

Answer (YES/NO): YES